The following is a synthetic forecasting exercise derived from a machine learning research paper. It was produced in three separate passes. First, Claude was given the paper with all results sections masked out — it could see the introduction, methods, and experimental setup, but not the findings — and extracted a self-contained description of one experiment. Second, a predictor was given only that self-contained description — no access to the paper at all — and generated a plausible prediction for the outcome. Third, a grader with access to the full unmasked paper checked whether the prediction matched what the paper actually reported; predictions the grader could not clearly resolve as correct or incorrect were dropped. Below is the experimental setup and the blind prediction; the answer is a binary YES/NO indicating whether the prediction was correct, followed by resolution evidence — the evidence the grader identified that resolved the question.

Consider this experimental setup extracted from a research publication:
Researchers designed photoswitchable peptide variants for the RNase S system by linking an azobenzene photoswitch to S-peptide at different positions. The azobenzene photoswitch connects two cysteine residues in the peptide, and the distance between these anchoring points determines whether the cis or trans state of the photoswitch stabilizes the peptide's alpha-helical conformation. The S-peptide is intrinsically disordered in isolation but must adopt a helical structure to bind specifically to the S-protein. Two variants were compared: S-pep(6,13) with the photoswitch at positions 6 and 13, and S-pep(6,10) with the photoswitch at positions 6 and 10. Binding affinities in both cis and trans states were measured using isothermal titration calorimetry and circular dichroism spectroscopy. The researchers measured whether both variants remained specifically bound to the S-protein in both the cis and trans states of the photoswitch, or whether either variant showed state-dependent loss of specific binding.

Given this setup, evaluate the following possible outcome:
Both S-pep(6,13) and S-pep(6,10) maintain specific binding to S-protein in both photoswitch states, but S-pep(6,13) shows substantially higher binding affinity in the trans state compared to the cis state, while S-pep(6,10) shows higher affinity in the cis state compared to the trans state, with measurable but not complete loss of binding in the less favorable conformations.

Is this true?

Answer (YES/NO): NO